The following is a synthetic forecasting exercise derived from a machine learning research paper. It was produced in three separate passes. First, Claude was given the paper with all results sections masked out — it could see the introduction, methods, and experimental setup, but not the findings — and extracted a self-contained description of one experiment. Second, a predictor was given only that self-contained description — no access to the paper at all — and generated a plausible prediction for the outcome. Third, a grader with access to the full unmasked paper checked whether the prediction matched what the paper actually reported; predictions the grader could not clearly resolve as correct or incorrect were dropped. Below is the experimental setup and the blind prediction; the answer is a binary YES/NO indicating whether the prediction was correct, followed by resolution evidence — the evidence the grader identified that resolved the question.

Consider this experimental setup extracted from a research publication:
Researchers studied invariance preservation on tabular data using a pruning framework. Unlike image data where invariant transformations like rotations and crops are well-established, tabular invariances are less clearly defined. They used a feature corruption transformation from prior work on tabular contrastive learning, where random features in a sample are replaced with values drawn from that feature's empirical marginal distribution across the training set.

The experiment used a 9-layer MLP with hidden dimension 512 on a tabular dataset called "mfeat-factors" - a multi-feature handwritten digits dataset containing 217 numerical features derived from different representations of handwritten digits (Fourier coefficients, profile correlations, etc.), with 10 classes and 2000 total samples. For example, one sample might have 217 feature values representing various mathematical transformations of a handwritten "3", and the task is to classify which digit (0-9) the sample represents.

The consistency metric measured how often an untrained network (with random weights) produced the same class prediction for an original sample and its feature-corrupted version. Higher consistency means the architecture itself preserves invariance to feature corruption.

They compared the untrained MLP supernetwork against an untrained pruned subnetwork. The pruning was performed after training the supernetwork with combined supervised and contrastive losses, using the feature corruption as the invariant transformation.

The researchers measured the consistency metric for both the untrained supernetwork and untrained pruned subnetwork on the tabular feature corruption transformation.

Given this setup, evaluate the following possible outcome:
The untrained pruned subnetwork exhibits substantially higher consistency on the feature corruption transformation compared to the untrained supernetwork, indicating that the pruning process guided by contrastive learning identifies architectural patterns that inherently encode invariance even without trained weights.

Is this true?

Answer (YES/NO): NO